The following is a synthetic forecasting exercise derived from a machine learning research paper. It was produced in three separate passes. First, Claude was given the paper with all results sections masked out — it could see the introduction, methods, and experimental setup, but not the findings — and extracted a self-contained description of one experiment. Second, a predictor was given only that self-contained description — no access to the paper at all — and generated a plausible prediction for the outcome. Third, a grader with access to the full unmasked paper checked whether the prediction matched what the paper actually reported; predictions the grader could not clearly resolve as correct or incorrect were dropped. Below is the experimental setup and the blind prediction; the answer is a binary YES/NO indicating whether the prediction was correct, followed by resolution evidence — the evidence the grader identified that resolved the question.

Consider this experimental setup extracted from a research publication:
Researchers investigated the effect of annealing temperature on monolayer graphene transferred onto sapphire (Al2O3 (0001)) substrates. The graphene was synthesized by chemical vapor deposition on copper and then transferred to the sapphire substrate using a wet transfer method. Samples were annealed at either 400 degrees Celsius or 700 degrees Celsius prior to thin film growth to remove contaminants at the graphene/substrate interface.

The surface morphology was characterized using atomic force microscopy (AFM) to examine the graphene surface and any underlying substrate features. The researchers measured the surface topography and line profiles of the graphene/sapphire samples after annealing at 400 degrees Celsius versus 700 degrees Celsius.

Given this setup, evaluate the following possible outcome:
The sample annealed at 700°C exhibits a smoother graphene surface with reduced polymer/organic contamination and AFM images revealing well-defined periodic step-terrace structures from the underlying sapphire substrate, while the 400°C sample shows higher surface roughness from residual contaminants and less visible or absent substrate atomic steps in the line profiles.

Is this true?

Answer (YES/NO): YES